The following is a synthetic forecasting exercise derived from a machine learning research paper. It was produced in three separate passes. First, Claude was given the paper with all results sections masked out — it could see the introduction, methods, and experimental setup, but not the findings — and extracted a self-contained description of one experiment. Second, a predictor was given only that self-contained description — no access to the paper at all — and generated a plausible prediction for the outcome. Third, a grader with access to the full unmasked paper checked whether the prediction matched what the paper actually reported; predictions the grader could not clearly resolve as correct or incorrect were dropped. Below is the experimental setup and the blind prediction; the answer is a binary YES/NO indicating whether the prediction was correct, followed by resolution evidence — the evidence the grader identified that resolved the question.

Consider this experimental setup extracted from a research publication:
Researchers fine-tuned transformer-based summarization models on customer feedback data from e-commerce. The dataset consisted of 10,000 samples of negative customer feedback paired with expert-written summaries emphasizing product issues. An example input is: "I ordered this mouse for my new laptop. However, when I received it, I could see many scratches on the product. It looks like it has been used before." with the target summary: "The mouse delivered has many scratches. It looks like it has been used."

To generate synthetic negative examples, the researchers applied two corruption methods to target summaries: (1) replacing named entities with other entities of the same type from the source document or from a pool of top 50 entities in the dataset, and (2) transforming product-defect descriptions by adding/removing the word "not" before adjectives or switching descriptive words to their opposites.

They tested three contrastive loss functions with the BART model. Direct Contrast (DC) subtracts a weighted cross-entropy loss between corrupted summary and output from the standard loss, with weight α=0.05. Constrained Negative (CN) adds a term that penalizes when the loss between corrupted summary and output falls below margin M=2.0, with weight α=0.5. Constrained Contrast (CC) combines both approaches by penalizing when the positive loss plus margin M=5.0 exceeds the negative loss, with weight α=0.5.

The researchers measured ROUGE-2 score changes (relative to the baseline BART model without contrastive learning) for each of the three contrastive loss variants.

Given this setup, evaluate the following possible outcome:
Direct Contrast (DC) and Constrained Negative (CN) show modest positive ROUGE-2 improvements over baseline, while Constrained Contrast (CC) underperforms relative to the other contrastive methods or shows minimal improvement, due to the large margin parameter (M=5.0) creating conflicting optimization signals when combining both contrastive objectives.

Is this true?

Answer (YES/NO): NO